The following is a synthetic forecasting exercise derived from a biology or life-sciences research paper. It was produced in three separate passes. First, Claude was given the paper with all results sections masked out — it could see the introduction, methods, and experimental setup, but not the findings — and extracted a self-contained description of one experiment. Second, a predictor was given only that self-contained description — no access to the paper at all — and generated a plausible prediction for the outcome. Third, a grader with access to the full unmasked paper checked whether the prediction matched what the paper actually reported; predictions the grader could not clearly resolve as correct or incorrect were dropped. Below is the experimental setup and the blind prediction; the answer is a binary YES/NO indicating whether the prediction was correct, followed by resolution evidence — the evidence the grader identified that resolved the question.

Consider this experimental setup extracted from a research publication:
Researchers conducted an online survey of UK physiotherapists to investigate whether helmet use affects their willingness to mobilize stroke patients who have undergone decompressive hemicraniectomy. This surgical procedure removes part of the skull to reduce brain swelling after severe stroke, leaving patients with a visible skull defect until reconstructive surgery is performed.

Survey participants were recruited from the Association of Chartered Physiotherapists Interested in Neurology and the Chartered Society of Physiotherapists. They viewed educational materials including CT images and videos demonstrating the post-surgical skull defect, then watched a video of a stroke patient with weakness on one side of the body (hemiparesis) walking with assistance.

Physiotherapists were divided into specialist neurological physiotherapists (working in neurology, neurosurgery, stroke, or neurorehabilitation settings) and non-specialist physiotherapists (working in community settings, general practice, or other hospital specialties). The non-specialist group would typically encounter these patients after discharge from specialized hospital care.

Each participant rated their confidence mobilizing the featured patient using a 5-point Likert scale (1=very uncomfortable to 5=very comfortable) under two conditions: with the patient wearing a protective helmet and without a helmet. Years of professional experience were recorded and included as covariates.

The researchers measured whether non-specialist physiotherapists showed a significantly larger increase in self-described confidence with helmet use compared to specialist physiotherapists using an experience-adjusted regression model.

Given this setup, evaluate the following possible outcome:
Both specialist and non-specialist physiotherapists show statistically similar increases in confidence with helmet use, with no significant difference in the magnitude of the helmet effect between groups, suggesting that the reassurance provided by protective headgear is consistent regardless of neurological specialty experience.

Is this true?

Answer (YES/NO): YES